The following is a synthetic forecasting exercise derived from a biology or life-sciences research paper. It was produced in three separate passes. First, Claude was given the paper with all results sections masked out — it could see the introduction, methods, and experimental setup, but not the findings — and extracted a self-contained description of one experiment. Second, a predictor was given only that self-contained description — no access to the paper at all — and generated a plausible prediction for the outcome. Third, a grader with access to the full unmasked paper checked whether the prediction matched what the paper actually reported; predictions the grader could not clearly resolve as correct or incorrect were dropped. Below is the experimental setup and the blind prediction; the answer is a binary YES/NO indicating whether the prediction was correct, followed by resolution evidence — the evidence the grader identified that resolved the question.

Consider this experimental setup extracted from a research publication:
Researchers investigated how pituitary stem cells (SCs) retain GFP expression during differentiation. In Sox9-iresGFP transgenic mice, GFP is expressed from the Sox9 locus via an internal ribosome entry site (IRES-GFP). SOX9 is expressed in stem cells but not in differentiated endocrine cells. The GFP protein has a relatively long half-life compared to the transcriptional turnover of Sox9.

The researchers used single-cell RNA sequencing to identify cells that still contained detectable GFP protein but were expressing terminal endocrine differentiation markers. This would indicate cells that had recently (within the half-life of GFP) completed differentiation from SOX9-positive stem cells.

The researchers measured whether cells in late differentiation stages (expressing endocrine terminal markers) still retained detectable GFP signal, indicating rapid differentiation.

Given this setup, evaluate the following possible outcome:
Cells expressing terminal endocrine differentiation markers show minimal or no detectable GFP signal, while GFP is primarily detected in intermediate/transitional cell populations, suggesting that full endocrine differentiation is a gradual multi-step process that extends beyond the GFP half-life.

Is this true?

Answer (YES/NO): NO